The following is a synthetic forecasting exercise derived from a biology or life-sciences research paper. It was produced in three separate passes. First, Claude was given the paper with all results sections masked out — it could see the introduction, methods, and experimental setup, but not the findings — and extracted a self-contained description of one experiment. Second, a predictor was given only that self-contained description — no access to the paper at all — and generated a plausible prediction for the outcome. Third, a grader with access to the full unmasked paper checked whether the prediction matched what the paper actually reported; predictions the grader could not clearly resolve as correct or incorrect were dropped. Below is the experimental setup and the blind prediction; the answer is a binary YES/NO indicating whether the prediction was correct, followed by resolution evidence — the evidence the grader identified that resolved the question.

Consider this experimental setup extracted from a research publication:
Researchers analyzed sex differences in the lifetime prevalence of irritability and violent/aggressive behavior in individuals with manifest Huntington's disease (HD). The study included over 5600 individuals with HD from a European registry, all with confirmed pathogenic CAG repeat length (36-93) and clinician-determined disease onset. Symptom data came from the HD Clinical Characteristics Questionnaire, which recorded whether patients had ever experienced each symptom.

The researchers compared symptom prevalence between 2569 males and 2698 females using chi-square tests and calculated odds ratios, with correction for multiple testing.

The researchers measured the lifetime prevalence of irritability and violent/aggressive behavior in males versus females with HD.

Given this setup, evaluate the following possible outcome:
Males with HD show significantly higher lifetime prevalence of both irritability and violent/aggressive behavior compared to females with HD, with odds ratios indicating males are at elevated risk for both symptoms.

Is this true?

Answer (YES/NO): YES